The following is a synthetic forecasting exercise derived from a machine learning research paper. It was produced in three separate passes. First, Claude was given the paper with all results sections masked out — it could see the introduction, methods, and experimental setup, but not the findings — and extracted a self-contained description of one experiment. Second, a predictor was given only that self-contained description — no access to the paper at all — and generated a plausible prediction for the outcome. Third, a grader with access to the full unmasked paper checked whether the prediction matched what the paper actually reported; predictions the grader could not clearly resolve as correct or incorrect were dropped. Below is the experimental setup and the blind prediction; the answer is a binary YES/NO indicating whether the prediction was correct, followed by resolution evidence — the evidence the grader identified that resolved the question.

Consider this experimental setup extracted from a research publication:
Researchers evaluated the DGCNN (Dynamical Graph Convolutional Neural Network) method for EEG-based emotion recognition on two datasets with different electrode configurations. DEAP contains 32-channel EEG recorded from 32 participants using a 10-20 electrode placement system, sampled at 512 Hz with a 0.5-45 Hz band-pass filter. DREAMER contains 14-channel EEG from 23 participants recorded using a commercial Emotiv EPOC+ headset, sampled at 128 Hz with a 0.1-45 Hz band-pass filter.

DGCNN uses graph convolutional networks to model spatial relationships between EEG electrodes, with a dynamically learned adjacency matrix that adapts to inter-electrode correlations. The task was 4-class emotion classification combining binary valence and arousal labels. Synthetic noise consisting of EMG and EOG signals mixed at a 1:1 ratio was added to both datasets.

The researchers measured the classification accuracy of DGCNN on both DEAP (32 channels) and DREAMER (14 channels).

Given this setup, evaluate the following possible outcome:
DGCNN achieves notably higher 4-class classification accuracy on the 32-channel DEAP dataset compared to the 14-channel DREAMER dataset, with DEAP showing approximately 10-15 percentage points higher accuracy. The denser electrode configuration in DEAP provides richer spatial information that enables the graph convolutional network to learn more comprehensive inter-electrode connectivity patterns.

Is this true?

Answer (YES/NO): NO